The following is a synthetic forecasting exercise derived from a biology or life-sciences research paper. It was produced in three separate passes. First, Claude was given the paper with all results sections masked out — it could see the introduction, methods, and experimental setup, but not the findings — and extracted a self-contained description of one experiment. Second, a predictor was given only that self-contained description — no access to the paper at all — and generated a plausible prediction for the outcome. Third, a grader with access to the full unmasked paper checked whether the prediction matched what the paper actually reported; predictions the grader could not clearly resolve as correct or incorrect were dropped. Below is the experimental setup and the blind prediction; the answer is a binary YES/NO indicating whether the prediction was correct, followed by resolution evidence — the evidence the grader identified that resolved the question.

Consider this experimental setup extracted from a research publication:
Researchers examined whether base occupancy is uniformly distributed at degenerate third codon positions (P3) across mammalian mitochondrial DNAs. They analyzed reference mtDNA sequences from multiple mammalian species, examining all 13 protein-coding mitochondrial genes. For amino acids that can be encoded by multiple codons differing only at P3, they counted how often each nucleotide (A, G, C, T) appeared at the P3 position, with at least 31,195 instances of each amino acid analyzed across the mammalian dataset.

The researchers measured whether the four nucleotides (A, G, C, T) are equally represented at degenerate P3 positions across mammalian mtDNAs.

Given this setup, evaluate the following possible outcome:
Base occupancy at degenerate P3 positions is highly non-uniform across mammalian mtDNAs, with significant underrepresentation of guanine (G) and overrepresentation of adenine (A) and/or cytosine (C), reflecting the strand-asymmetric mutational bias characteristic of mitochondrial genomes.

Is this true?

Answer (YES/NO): YES